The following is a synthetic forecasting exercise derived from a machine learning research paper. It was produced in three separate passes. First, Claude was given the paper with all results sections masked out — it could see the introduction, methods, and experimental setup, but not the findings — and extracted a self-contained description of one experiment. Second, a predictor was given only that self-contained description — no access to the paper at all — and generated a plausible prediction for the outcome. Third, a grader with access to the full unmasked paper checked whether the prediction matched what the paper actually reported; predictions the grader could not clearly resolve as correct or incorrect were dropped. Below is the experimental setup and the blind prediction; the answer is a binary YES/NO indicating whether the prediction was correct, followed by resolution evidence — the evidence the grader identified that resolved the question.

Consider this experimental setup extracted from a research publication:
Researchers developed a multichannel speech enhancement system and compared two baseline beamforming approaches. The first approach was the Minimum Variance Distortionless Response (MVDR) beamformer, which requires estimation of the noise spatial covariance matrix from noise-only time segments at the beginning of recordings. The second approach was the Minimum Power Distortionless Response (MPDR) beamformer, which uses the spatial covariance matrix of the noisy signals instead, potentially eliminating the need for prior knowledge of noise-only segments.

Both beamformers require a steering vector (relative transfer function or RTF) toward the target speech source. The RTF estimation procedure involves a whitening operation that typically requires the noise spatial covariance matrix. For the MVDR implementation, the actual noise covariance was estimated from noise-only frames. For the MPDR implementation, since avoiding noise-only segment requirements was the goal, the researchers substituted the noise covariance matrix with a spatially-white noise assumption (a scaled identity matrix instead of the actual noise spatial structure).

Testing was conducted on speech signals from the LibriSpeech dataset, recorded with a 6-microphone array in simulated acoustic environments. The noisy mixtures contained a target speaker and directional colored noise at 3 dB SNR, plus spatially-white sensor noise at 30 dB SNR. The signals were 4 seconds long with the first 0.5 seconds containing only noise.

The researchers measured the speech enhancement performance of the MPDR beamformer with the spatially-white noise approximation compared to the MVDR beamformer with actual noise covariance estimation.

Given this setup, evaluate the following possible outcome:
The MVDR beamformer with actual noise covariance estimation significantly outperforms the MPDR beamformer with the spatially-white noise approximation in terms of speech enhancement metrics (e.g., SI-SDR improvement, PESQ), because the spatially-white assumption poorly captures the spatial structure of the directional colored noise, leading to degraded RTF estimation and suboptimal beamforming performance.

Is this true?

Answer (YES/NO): YES